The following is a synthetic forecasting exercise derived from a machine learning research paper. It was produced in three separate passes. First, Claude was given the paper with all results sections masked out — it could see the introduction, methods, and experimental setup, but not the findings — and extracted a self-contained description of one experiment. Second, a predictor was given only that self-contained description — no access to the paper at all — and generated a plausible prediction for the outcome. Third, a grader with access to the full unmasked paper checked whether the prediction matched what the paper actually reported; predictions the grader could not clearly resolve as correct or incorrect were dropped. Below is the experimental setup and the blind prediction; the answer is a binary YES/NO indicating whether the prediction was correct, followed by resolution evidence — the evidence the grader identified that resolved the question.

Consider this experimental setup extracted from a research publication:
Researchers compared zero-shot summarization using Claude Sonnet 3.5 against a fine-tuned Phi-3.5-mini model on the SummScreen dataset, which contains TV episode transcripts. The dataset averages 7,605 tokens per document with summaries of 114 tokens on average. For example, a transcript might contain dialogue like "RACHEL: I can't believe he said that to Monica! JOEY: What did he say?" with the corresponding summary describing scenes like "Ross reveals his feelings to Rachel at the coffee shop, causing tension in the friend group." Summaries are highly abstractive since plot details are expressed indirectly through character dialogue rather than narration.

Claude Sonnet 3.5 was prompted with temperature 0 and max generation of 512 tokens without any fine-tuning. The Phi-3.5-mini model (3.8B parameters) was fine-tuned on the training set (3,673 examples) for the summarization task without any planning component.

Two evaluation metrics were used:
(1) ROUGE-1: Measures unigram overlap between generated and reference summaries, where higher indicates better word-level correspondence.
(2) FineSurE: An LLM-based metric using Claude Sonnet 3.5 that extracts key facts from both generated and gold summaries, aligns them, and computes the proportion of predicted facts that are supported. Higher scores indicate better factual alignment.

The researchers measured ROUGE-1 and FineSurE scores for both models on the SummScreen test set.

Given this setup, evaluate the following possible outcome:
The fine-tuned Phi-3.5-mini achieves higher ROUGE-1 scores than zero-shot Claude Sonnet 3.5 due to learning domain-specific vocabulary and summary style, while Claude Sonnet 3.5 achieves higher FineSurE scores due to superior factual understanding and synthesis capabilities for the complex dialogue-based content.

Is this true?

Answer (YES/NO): YES